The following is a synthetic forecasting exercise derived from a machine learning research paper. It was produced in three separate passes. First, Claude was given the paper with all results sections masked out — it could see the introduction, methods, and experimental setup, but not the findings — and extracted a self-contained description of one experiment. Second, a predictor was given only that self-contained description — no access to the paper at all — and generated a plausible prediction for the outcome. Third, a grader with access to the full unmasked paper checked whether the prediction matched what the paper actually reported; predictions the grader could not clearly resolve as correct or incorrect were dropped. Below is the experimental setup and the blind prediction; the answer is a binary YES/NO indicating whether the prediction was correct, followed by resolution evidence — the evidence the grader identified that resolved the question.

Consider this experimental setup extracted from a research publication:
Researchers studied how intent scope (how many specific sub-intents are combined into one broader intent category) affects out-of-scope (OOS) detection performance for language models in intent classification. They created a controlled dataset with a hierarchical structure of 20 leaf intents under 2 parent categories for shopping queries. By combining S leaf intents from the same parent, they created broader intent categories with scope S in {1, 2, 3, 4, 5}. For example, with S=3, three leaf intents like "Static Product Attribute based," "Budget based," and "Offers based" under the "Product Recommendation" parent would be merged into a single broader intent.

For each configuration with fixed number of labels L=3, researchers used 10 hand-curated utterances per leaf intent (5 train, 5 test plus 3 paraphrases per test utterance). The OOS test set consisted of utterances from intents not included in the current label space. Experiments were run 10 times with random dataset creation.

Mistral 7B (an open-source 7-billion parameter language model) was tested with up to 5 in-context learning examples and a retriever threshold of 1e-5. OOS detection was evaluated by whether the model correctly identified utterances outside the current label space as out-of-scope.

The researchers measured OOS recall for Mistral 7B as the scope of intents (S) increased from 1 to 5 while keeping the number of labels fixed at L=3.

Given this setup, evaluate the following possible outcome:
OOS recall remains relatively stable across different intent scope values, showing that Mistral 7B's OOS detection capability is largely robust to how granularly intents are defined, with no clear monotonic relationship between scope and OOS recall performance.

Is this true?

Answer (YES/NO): NO